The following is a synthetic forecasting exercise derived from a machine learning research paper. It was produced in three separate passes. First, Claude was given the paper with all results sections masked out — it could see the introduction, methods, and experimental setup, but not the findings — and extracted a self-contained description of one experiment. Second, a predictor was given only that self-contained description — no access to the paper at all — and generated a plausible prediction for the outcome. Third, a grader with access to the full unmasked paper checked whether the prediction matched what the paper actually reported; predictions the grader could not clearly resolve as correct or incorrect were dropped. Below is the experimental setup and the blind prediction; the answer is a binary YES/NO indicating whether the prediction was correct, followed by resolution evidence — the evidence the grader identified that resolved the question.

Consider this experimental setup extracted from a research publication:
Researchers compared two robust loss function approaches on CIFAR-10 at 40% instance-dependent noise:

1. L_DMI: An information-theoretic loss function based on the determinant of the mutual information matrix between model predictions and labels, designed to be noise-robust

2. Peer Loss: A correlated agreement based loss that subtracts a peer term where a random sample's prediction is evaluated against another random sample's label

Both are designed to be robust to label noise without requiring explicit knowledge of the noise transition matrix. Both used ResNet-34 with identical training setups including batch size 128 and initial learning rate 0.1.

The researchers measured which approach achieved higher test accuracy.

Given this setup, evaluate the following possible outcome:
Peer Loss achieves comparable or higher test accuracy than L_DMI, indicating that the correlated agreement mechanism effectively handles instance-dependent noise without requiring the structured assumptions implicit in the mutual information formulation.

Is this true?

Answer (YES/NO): YES